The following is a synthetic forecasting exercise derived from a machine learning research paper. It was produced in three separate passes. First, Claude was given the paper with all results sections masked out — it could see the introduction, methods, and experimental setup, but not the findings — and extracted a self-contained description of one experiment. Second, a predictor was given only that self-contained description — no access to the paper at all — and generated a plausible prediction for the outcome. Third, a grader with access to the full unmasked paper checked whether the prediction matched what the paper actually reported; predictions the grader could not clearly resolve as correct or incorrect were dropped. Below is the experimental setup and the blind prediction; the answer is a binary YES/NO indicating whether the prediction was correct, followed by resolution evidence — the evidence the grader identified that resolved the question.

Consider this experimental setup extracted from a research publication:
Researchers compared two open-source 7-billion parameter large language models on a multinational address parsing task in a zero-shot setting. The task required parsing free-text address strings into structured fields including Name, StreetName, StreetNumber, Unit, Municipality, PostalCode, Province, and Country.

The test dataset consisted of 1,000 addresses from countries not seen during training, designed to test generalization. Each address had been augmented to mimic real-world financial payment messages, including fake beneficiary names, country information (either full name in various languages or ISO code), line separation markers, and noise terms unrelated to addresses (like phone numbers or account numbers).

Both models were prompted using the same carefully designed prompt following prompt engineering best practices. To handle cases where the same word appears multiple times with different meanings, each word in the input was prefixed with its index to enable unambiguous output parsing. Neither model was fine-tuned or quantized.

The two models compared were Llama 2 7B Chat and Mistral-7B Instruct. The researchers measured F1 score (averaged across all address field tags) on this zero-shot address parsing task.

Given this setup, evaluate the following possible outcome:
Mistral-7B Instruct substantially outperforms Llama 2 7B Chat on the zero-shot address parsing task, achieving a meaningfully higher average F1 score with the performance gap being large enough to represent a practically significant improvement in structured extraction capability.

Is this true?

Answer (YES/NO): YES